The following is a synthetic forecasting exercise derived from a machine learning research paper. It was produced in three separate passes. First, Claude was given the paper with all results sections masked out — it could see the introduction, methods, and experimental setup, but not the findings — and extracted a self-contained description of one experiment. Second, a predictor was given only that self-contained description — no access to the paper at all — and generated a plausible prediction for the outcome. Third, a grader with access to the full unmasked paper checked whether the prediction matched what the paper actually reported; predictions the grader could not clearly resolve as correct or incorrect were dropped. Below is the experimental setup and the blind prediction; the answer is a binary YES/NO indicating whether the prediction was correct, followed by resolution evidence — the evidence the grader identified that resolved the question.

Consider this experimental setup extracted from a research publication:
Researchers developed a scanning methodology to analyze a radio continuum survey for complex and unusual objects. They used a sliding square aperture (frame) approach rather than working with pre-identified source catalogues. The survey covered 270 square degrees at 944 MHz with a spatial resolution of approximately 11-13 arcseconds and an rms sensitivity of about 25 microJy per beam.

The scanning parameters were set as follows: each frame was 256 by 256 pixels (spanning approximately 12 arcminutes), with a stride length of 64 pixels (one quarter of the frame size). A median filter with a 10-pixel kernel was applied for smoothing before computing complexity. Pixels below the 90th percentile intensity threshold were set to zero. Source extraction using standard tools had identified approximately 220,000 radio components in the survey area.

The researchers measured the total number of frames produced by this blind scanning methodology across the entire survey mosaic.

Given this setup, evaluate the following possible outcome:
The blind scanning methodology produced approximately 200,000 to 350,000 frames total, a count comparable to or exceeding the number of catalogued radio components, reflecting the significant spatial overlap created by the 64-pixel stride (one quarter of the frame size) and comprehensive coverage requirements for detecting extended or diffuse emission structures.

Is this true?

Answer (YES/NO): NO